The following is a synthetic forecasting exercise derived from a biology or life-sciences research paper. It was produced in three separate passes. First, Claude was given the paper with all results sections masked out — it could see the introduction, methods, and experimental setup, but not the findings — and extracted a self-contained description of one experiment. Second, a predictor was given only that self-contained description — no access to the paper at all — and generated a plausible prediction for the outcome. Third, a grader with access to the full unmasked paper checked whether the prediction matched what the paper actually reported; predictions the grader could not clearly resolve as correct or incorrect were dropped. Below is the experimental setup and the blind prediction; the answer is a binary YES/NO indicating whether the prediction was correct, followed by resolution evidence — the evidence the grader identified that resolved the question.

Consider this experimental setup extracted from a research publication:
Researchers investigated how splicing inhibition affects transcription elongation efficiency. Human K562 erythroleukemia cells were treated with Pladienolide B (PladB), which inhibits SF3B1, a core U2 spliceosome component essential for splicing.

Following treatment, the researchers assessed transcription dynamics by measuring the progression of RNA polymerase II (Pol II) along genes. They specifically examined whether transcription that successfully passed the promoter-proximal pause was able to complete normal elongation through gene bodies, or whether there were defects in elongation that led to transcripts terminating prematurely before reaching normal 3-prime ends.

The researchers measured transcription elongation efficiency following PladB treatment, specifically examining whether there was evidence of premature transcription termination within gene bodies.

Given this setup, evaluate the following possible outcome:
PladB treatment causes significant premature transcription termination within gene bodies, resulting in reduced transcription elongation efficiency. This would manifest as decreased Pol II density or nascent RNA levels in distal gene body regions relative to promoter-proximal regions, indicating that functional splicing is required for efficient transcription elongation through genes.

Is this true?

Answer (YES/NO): YES